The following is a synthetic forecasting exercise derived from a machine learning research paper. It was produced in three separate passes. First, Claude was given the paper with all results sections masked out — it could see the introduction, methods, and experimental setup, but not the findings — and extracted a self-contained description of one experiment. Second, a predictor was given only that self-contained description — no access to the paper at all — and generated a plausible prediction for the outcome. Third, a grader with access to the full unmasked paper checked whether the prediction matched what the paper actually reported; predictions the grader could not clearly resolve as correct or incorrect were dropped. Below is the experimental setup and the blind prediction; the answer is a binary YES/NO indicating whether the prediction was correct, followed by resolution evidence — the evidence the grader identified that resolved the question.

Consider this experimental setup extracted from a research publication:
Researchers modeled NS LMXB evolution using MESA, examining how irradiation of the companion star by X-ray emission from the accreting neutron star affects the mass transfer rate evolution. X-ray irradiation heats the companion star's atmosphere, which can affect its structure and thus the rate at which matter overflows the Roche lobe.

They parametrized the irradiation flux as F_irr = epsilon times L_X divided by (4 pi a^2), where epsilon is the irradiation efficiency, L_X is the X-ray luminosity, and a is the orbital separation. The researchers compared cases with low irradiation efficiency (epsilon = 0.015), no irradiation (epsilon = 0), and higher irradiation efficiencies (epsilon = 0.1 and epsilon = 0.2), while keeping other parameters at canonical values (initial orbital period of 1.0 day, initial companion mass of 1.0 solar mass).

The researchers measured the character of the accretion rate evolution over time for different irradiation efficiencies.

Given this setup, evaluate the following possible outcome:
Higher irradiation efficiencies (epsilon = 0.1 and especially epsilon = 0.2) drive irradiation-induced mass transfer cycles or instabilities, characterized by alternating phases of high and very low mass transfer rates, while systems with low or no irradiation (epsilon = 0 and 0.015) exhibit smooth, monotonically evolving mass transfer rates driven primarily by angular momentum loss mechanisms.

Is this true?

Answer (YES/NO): YES